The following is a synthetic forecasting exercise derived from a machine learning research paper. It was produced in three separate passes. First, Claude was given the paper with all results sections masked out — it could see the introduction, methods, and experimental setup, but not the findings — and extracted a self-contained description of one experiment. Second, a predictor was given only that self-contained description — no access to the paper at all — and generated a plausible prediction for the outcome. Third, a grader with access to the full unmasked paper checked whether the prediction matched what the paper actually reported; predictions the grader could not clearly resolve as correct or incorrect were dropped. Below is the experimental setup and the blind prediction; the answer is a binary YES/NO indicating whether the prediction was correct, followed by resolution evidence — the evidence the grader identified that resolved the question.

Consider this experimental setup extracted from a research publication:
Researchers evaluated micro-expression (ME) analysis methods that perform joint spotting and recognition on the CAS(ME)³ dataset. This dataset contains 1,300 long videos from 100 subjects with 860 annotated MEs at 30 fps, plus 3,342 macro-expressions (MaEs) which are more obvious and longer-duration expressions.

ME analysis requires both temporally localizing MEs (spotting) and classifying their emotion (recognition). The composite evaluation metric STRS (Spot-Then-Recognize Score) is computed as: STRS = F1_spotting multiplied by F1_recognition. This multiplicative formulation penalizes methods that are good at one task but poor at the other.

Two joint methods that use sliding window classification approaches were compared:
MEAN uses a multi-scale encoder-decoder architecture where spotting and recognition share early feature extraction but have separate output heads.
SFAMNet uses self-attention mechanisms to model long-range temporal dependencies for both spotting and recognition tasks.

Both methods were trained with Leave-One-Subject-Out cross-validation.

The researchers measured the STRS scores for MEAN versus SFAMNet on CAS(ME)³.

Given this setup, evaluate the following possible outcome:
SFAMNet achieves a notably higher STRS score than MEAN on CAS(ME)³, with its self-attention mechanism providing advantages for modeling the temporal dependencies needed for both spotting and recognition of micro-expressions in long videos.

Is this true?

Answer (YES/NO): YES